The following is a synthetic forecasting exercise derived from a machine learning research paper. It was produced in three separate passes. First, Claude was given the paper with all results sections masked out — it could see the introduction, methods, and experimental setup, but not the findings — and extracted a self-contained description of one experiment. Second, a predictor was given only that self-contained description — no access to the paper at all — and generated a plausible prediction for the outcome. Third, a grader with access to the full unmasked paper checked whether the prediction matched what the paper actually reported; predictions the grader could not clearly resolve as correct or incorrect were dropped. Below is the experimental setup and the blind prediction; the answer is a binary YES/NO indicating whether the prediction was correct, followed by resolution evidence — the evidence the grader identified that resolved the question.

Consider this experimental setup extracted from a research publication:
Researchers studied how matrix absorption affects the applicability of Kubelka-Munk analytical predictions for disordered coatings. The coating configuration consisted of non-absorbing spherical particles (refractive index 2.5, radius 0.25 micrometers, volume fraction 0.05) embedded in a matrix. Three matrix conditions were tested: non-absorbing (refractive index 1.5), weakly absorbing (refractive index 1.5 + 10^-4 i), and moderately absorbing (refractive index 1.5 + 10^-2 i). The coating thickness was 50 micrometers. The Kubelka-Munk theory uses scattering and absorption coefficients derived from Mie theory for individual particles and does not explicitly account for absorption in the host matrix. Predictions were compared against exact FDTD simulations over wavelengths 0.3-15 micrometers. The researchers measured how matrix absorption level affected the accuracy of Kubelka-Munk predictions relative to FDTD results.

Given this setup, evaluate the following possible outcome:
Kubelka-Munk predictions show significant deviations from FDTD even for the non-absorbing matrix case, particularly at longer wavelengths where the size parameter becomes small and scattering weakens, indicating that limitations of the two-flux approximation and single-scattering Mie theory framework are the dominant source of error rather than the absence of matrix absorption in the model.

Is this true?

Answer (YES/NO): NO